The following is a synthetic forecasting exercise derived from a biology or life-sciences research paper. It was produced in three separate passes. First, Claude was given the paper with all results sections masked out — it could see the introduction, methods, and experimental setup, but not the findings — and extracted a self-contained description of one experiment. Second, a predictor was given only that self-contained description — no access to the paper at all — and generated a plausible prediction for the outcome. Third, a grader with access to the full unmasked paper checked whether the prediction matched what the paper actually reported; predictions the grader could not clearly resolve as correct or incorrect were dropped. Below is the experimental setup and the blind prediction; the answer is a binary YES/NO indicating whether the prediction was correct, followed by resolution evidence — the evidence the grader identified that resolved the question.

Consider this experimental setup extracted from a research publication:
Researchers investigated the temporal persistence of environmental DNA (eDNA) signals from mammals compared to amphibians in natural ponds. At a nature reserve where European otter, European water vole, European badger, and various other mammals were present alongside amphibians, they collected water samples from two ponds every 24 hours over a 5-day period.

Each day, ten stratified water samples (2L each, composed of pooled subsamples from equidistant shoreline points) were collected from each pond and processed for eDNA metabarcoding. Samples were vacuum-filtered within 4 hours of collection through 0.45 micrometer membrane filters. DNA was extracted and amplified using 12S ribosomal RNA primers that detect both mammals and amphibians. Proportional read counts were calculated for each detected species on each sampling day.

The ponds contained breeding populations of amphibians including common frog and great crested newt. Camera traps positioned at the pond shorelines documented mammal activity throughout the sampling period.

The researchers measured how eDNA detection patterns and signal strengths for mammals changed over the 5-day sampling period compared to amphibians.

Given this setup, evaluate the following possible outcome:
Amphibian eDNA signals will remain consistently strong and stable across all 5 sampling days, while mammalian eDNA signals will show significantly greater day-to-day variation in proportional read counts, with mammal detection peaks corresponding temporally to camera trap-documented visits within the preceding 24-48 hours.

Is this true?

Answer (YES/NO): NO